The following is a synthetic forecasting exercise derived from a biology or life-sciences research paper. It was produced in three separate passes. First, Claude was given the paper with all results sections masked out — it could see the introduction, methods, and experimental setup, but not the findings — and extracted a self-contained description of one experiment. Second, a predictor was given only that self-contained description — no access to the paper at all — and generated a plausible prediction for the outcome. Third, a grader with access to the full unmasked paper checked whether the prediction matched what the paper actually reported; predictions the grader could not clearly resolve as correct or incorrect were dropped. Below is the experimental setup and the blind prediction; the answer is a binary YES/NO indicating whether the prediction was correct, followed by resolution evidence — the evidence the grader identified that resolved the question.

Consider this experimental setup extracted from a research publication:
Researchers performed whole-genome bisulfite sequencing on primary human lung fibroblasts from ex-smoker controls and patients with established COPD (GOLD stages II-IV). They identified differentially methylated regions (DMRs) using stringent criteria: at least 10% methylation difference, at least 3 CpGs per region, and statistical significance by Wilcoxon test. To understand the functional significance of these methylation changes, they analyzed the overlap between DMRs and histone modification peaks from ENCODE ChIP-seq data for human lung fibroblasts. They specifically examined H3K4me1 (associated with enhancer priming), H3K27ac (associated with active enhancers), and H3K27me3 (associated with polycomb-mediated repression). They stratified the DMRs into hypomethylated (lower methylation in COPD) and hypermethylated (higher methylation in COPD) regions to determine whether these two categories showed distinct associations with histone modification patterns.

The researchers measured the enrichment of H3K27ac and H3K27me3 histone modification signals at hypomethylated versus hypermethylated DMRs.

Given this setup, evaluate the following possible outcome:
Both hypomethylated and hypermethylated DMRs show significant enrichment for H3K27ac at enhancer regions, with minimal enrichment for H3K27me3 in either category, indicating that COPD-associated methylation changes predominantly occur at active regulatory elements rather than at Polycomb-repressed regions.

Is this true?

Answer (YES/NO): NO